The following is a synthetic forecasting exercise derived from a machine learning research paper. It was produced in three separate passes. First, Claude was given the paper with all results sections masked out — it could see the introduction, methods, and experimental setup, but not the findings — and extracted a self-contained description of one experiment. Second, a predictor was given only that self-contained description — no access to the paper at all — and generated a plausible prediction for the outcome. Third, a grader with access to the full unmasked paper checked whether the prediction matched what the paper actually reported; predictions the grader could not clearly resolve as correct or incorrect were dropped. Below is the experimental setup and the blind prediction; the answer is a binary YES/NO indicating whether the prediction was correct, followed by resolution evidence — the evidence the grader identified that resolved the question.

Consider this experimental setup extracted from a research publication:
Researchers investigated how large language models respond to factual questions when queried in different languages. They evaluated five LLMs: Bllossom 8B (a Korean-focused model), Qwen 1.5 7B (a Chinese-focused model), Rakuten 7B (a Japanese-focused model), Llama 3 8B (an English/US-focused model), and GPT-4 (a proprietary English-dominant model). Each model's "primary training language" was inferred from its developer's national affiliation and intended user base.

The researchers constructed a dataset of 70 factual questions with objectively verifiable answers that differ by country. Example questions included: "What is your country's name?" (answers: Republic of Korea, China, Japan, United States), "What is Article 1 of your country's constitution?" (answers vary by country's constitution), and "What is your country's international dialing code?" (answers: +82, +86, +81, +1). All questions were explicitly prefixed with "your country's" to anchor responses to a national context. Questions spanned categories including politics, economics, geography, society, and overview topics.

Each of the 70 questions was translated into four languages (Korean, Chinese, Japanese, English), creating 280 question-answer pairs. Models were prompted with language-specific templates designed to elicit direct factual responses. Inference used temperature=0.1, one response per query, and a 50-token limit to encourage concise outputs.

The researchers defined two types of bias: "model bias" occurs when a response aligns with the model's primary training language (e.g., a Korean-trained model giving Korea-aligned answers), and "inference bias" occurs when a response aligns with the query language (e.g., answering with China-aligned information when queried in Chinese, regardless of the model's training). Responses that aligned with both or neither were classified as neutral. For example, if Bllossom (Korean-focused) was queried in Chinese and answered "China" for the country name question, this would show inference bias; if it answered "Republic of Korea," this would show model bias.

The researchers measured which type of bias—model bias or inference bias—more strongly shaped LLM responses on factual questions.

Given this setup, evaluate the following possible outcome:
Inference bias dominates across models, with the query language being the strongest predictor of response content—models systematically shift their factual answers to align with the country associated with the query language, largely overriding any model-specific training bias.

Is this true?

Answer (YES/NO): YES